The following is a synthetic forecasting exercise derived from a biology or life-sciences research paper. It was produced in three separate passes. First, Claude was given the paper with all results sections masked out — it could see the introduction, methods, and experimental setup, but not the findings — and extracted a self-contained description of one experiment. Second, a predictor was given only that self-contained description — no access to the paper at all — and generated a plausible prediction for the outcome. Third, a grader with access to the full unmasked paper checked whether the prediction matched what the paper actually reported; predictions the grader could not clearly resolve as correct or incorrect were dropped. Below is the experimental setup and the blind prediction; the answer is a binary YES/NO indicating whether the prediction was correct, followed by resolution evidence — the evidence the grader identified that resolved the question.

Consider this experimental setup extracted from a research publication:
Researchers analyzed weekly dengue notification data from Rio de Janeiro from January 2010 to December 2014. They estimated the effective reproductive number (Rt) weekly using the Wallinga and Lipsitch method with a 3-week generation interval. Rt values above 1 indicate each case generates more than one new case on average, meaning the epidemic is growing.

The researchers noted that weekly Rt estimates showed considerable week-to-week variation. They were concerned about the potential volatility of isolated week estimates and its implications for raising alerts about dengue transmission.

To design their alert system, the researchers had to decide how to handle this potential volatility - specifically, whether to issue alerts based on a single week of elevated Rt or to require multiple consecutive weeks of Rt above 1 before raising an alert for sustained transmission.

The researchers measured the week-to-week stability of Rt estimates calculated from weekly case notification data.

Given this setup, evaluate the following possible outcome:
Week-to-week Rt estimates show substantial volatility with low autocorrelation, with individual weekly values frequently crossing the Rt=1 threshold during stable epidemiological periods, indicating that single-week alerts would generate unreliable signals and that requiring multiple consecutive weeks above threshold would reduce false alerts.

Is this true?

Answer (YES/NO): NO